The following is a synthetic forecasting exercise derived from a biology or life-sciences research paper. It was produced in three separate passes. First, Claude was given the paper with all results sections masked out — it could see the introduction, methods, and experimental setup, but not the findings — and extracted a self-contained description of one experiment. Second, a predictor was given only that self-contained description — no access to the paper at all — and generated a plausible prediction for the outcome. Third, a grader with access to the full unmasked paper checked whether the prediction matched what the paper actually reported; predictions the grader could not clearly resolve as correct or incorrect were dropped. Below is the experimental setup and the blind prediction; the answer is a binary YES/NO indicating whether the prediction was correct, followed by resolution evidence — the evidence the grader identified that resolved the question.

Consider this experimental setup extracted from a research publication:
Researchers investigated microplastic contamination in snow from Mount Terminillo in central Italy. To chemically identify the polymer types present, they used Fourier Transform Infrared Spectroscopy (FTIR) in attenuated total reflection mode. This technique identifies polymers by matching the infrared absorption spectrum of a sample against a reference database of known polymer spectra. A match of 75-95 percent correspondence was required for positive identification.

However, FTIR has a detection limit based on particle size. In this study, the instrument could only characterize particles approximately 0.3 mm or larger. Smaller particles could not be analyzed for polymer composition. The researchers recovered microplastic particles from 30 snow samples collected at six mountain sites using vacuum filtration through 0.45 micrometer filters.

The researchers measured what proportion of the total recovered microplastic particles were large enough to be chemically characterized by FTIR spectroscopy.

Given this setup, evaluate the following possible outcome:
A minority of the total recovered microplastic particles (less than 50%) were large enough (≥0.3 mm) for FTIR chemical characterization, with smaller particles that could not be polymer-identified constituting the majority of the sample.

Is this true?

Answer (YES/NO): YES